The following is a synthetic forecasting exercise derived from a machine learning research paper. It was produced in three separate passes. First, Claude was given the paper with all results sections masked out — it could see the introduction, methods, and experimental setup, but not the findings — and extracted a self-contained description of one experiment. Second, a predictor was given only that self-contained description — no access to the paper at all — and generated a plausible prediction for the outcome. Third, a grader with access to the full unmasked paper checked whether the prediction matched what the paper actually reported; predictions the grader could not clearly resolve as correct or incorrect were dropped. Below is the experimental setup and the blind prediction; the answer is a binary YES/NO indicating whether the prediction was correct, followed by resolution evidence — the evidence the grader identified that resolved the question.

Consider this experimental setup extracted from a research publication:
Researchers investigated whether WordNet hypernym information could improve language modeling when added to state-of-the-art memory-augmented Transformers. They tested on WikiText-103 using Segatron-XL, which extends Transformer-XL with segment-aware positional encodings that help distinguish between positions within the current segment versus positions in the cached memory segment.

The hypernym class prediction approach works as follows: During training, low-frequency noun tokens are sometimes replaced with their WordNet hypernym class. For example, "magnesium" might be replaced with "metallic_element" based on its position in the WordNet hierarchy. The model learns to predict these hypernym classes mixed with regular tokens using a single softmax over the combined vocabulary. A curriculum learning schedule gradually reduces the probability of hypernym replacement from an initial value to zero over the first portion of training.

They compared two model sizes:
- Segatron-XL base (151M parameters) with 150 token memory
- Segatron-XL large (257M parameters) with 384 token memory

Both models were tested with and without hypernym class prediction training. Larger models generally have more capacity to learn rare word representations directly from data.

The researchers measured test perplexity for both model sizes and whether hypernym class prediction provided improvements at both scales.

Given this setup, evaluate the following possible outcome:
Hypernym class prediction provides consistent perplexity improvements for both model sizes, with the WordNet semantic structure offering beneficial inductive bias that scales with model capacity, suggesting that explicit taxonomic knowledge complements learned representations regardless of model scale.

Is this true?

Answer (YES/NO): NO